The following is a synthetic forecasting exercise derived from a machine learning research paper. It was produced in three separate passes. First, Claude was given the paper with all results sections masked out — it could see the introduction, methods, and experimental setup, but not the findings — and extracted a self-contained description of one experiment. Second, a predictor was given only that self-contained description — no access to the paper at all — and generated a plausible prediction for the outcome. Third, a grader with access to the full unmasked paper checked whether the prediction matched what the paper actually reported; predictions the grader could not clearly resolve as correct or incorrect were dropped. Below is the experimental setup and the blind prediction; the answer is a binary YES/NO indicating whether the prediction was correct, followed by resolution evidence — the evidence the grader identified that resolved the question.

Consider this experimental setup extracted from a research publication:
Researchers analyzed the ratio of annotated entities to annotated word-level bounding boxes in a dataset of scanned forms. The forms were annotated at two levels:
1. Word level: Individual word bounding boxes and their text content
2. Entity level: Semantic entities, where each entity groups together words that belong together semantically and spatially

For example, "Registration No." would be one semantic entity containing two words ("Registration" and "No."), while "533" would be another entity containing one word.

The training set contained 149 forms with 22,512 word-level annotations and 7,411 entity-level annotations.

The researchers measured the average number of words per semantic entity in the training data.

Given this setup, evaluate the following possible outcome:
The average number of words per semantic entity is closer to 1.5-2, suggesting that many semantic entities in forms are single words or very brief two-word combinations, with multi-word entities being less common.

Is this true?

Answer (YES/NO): NO